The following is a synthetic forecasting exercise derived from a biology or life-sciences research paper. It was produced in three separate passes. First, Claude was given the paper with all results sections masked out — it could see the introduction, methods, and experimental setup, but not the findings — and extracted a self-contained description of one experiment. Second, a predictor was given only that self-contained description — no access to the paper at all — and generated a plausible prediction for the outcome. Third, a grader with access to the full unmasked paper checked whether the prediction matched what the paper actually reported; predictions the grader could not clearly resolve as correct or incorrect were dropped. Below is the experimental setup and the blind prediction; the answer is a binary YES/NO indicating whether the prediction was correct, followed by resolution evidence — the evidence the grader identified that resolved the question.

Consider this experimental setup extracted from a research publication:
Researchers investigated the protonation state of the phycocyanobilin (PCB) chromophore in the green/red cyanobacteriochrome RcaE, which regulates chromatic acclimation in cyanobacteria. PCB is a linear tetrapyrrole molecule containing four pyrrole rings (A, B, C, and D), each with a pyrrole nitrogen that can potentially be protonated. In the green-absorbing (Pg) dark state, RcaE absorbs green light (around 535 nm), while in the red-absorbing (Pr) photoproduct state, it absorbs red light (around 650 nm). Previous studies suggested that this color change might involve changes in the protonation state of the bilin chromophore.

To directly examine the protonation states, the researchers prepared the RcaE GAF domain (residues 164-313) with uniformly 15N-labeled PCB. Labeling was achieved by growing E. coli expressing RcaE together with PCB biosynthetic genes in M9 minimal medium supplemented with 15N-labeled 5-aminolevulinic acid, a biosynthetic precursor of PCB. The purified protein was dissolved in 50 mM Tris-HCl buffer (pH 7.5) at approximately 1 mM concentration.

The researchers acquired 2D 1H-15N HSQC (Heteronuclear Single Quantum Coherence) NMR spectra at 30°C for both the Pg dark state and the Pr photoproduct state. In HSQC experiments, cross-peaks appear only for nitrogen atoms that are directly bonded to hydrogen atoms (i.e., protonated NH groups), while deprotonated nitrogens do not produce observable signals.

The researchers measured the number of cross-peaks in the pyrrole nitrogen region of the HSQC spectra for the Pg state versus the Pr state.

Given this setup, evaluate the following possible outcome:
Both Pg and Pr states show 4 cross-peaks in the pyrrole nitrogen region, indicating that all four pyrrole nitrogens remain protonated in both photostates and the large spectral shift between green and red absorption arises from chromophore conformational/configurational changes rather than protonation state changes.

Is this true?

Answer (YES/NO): NO